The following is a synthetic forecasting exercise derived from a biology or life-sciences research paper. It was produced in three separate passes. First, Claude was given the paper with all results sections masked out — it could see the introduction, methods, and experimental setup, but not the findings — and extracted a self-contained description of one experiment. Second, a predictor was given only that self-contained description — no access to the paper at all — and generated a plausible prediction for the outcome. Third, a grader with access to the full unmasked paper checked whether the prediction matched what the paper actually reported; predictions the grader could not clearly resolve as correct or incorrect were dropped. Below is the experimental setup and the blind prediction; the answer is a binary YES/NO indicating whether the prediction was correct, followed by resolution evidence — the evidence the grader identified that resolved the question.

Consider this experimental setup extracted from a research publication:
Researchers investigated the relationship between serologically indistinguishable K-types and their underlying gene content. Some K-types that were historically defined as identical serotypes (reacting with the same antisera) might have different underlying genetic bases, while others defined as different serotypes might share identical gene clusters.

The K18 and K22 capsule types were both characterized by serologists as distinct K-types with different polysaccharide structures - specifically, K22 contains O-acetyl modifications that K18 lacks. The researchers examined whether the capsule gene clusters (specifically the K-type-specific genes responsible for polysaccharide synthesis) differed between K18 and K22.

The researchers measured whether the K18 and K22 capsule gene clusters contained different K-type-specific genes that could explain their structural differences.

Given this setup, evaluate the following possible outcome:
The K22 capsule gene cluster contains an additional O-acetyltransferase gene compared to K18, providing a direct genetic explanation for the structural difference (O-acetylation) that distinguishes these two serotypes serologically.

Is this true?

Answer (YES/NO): NO